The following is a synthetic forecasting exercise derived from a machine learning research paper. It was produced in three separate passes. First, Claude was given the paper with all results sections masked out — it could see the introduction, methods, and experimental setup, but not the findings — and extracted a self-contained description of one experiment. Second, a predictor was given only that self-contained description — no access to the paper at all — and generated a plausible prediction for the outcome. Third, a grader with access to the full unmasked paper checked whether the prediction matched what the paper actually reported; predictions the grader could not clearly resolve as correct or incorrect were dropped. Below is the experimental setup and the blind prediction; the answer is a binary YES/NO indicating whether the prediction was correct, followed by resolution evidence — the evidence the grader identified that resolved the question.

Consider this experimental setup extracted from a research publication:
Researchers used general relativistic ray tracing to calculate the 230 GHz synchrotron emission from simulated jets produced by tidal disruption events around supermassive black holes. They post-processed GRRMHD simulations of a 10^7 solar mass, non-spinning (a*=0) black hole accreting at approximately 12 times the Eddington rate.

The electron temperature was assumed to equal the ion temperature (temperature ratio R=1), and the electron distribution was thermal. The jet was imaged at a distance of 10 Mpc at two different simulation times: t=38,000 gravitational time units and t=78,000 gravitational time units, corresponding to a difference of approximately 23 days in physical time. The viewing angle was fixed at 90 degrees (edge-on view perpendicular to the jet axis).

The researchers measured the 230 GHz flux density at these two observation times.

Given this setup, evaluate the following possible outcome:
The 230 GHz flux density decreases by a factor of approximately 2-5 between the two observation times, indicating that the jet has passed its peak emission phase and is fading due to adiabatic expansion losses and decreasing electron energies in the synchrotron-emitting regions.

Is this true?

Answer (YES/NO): NO